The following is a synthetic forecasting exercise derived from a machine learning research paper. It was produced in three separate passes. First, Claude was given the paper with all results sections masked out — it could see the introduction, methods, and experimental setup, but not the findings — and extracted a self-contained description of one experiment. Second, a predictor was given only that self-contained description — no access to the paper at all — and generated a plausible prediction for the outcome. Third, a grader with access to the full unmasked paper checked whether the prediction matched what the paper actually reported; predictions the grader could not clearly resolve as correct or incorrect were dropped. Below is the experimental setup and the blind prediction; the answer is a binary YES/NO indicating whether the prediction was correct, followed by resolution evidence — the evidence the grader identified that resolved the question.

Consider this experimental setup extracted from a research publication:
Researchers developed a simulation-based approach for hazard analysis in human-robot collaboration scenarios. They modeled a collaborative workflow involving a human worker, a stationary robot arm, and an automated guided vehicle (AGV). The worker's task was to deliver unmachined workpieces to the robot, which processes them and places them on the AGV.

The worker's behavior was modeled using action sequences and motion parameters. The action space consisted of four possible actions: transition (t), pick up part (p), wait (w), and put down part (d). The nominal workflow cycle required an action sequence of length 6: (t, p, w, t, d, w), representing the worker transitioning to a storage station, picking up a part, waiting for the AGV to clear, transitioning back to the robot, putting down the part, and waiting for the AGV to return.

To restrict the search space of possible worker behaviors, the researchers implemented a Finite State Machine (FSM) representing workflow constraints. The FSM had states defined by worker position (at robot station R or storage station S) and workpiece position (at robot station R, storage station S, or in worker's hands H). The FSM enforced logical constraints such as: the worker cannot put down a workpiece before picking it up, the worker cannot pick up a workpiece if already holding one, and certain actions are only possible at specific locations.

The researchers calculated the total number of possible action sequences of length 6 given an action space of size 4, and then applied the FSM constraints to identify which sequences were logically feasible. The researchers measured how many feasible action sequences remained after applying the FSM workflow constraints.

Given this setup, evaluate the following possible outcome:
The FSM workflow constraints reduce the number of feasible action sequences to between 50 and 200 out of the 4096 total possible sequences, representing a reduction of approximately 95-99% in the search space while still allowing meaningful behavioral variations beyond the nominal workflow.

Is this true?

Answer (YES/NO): NO